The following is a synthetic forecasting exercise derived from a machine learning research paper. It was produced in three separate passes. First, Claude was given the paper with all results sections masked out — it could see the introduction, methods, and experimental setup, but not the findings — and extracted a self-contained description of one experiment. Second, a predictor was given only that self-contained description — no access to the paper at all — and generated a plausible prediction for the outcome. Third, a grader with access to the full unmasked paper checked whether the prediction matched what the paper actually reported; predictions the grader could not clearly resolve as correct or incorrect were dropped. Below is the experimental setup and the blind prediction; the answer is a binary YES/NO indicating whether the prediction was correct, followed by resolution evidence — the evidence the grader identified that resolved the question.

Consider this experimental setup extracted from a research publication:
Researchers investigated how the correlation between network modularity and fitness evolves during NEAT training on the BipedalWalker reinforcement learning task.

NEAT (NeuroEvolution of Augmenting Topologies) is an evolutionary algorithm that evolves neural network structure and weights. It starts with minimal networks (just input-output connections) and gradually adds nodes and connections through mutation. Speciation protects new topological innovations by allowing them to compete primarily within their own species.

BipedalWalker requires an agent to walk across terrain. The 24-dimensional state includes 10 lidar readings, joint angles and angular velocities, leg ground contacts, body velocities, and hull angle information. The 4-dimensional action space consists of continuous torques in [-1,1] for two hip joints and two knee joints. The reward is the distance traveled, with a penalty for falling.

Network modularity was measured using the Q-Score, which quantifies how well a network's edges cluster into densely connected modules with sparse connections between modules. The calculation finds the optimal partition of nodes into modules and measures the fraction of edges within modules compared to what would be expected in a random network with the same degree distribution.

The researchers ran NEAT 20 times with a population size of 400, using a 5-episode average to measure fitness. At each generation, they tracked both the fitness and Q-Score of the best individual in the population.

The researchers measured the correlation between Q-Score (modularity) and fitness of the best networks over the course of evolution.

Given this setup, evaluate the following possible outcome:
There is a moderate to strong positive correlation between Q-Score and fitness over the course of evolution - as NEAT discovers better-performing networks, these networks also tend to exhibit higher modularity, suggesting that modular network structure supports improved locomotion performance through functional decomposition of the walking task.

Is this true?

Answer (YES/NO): NO